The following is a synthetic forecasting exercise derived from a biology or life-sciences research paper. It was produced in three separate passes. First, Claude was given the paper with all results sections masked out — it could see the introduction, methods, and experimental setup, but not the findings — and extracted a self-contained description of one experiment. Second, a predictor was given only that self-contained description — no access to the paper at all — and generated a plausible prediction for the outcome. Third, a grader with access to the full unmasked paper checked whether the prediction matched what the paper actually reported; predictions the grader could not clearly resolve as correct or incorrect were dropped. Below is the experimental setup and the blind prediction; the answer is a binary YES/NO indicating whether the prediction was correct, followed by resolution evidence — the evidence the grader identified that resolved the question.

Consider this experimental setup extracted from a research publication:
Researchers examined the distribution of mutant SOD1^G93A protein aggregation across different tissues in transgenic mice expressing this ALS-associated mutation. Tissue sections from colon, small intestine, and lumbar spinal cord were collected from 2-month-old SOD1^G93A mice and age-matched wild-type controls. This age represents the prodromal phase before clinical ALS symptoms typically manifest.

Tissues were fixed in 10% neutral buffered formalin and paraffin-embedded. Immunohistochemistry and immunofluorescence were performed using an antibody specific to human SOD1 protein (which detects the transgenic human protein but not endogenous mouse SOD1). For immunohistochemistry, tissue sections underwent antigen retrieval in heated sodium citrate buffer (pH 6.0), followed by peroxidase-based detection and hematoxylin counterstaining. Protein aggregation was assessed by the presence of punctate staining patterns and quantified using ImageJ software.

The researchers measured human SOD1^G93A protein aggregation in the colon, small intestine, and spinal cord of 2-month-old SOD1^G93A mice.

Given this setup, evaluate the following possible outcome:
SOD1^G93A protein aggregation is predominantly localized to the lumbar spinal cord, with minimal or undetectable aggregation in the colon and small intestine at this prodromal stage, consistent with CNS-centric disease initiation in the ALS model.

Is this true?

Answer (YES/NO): NO